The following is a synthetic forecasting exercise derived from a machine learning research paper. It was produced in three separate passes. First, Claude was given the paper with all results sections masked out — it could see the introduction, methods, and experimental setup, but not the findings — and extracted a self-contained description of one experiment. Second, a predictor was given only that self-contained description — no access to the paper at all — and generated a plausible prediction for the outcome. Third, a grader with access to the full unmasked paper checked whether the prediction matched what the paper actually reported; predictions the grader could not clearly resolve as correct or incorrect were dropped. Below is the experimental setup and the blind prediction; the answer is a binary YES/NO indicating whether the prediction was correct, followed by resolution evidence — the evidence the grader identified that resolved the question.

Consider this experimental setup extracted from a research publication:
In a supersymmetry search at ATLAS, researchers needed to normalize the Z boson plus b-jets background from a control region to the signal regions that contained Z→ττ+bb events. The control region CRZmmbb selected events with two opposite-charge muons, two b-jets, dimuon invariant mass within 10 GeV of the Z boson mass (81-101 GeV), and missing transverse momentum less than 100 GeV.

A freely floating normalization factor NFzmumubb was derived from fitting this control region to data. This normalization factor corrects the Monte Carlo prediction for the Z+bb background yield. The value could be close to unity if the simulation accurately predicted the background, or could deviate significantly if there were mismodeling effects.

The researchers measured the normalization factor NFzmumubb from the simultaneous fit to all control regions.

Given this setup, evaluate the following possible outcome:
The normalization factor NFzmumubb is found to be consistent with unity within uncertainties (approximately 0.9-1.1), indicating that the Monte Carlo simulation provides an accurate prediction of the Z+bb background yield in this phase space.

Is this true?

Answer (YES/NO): NO